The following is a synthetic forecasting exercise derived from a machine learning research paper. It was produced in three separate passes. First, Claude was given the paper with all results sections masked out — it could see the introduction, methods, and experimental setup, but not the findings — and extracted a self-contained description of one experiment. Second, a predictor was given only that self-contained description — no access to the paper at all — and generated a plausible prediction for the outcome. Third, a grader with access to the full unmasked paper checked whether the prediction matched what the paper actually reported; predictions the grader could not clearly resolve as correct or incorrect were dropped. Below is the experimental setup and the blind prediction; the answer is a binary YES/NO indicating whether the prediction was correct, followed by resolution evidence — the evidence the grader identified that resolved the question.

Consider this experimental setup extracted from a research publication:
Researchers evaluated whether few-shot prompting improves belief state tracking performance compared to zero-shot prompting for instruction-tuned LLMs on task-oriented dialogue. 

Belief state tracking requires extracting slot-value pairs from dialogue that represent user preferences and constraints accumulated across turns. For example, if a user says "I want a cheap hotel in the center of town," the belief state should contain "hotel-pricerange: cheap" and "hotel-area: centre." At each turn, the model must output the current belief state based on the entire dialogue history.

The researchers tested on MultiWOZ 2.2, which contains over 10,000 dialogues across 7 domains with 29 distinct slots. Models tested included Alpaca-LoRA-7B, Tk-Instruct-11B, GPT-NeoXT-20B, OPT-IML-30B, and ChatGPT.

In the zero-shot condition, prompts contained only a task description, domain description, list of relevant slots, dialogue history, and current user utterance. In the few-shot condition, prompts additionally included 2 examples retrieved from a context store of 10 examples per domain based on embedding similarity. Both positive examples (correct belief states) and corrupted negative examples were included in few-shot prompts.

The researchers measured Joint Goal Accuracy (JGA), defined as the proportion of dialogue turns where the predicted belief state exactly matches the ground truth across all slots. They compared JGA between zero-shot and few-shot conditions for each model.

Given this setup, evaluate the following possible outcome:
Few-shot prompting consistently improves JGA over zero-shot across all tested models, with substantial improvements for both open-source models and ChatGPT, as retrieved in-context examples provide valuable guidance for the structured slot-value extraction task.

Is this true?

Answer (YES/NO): NO